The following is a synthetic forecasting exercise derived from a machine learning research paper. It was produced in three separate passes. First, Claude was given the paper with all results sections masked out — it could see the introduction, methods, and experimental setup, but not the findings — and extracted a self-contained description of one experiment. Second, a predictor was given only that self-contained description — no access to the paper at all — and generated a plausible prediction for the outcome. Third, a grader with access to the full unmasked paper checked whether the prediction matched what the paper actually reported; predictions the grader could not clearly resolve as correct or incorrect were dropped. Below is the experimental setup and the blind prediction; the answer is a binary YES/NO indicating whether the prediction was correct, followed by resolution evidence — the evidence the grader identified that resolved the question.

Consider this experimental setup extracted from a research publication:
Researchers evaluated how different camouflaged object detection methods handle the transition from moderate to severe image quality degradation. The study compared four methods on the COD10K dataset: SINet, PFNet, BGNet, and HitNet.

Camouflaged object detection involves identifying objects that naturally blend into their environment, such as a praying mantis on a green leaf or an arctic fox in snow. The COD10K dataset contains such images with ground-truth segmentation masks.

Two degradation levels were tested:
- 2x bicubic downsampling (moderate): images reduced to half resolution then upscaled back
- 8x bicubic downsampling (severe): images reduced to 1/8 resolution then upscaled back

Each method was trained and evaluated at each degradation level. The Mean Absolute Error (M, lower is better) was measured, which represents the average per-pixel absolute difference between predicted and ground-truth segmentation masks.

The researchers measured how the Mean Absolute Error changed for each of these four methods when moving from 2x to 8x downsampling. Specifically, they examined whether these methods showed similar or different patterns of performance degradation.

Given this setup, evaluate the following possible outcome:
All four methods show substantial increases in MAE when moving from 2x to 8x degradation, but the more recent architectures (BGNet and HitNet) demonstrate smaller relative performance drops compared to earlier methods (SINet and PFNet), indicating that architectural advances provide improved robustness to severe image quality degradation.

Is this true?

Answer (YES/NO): NO